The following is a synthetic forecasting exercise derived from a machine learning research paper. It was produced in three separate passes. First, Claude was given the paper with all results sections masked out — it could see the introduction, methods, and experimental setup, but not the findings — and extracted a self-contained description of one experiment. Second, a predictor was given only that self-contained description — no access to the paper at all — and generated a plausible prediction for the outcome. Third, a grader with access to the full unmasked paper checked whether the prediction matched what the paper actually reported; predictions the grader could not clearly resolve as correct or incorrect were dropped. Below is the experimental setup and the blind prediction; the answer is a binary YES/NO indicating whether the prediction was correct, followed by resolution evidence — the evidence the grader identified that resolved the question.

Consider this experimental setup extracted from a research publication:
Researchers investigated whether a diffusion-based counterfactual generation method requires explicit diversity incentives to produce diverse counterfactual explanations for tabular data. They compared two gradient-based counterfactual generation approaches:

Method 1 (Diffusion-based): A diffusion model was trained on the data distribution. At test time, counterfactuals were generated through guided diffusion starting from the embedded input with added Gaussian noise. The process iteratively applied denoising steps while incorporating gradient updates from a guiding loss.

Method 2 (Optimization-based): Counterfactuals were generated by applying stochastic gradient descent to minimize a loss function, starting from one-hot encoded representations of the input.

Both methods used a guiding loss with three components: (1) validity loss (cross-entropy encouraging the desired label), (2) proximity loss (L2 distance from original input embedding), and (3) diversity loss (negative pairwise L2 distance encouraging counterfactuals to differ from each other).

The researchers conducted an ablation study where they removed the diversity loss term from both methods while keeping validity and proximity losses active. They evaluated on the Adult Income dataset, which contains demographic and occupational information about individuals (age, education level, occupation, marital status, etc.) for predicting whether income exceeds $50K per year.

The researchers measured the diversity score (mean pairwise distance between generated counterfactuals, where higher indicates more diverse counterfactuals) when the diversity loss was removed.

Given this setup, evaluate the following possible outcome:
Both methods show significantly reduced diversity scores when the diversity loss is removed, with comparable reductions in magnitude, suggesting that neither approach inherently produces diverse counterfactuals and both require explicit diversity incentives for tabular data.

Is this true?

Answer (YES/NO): NO